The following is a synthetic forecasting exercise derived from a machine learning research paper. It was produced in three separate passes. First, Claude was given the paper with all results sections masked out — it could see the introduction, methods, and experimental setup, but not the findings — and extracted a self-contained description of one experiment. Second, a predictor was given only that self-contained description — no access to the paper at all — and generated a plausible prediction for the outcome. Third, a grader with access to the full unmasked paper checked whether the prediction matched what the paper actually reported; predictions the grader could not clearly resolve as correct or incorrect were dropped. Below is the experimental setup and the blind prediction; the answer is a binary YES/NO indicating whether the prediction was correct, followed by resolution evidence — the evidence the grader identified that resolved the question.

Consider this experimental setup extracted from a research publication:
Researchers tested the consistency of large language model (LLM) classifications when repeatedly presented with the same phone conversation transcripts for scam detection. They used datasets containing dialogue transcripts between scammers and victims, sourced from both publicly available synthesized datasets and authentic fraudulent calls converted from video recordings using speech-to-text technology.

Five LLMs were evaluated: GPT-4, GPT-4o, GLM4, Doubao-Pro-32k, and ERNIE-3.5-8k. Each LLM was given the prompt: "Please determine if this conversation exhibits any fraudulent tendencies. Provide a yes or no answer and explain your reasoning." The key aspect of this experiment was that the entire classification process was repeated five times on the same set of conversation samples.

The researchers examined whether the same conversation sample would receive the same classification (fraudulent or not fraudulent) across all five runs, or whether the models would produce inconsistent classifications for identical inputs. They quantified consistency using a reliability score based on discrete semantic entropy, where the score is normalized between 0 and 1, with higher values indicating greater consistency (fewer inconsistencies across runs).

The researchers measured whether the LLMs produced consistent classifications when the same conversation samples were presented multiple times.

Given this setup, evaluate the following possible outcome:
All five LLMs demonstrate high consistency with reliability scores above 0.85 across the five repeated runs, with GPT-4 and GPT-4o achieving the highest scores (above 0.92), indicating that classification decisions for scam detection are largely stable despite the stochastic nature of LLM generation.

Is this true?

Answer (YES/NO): NO